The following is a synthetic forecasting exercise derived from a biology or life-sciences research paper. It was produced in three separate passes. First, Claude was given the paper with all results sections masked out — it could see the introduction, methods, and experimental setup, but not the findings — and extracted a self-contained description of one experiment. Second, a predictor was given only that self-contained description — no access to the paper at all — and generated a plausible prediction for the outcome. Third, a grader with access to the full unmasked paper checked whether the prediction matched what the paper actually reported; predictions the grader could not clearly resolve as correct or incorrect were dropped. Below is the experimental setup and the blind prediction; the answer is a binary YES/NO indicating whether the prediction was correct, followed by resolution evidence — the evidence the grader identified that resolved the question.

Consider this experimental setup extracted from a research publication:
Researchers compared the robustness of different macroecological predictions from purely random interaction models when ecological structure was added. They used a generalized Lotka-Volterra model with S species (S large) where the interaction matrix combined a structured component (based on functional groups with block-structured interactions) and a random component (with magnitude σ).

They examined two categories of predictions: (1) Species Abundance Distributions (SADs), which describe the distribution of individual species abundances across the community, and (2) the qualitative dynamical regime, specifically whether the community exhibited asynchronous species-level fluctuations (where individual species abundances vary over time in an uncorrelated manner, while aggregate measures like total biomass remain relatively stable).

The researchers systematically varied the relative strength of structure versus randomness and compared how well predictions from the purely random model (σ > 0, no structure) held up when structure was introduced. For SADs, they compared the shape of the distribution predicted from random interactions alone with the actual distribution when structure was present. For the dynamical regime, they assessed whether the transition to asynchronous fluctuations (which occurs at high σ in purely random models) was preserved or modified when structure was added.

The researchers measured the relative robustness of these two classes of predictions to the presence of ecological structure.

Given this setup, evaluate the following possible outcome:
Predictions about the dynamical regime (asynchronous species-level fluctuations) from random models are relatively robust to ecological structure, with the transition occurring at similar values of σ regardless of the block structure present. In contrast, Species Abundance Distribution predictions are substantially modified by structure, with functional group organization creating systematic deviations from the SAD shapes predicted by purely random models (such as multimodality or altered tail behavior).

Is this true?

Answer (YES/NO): NO